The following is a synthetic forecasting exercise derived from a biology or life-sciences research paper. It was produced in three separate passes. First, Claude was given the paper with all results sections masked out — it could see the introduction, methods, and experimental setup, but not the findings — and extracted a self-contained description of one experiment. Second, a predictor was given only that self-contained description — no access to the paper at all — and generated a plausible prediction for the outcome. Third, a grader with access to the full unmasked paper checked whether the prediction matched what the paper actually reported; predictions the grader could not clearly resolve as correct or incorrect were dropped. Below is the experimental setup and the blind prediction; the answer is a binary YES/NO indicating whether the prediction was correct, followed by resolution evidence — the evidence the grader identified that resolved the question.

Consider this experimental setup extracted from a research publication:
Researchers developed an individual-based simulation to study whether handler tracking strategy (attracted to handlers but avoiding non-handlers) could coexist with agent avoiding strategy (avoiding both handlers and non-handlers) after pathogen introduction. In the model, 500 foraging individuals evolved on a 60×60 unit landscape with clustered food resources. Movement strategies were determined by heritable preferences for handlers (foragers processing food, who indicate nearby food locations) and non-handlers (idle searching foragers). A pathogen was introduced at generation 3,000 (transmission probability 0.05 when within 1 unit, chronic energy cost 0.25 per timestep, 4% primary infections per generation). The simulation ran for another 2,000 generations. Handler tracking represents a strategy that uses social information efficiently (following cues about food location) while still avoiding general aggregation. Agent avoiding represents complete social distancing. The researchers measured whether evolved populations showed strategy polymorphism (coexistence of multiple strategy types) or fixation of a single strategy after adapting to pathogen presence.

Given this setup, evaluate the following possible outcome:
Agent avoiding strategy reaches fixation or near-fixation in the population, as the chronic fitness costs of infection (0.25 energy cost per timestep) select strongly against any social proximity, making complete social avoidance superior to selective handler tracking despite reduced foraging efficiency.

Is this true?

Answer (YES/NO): NO